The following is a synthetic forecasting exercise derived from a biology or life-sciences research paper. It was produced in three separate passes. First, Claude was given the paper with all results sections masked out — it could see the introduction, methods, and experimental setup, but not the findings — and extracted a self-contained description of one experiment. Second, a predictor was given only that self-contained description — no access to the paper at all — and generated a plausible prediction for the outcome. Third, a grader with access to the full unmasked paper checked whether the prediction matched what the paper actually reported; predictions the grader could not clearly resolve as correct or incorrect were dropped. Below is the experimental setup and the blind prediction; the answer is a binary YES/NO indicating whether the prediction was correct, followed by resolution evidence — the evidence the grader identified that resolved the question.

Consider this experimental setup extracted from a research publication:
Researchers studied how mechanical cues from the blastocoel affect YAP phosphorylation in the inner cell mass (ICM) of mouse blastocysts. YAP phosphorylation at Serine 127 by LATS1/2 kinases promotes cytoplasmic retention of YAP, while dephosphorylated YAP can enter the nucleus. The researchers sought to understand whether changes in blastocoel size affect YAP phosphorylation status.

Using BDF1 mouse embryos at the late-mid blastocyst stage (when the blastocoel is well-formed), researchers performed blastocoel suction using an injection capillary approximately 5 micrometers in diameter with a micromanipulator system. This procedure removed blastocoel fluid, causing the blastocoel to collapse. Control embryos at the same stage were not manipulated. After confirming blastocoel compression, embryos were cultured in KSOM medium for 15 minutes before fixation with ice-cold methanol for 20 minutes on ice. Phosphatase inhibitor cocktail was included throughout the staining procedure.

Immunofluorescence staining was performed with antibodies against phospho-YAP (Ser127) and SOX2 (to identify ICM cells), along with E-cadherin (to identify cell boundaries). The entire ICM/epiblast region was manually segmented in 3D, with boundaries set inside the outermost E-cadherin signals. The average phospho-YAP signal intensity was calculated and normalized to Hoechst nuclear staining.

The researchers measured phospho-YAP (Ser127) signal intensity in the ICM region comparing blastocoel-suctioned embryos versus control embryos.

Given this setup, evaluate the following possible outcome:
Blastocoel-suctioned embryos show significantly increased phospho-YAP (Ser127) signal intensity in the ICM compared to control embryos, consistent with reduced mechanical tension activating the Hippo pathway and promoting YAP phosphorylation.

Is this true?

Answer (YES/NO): YES